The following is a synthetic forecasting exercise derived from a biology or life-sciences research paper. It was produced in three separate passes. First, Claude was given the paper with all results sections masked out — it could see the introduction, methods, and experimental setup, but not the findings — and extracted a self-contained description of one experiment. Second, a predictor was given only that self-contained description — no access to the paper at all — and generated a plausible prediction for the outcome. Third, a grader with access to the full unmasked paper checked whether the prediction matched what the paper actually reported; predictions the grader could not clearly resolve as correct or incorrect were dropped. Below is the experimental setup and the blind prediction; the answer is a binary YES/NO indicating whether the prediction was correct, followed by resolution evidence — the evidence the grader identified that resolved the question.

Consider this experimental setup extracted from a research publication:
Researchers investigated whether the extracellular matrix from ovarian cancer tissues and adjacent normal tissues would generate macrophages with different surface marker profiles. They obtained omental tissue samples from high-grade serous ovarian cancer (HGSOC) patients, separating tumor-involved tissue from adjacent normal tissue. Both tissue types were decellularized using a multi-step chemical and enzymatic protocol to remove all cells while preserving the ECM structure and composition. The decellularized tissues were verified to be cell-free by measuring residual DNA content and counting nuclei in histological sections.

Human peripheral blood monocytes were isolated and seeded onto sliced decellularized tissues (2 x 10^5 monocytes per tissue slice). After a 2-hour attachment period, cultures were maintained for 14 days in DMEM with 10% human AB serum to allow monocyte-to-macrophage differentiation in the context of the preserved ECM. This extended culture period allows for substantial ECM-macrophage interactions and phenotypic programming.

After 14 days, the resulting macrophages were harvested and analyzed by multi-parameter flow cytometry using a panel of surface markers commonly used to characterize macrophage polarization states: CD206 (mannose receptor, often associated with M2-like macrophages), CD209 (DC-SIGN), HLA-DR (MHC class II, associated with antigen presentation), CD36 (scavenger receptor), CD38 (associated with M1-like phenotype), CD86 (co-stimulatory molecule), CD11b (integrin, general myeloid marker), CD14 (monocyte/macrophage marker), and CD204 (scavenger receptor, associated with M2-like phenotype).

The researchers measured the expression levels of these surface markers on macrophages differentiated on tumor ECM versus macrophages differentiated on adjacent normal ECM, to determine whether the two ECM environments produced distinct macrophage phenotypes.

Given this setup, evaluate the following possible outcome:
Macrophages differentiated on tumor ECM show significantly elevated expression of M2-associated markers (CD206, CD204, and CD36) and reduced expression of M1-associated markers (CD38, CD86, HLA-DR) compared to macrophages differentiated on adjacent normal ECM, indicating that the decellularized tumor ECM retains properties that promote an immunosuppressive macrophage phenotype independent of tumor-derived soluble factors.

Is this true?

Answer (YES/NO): NO